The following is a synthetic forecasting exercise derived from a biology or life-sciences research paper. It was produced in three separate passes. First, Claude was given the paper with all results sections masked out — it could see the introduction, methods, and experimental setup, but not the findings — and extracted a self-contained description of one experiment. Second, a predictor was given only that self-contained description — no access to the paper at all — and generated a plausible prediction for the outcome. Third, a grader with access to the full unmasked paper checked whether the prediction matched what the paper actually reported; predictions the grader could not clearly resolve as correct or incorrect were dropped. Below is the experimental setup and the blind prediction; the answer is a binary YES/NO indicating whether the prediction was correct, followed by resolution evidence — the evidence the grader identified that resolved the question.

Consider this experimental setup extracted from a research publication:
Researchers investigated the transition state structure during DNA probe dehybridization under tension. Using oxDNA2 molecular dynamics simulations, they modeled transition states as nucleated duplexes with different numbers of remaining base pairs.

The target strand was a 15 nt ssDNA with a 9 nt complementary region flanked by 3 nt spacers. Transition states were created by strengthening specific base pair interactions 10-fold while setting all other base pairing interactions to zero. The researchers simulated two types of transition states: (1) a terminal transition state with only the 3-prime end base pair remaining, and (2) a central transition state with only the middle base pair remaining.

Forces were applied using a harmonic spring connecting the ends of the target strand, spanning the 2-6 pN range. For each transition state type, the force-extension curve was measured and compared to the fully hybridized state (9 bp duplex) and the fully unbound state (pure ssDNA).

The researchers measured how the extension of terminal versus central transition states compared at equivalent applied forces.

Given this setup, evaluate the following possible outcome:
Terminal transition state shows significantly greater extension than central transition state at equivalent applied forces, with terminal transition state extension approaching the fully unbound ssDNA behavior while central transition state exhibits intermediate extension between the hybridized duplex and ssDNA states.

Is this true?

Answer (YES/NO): NO